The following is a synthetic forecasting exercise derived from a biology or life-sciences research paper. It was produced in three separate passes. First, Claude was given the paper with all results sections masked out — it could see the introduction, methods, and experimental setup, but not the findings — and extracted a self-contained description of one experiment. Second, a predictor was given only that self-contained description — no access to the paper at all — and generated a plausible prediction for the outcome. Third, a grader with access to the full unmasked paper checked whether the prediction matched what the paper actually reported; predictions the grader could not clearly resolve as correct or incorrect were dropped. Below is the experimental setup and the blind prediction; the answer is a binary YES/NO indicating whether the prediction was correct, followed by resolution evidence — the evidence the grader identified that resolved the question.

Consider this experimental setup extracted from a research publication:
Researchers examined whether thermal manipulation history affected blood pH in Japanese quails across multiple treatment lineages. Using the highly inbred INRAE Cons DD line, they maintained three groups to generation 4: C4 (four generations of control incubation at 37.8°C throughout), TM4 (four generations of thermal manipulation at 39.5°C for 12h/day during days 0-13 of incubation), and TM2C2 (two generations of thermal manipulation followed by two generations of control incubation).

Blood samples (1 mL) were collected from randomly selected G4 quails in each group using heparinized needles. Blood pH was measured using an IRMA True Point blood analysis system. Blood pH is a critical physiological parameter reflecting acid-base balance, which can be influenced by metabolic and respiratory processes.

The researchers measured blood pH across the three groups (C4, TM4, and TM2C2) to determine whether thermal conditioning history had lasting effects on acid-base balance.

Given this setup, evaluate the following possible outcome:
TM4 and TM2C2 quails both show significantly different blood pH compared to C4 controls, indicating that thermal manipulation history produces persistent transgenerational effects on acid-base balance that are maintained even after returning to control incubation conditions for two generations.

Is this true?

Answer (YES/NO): NO